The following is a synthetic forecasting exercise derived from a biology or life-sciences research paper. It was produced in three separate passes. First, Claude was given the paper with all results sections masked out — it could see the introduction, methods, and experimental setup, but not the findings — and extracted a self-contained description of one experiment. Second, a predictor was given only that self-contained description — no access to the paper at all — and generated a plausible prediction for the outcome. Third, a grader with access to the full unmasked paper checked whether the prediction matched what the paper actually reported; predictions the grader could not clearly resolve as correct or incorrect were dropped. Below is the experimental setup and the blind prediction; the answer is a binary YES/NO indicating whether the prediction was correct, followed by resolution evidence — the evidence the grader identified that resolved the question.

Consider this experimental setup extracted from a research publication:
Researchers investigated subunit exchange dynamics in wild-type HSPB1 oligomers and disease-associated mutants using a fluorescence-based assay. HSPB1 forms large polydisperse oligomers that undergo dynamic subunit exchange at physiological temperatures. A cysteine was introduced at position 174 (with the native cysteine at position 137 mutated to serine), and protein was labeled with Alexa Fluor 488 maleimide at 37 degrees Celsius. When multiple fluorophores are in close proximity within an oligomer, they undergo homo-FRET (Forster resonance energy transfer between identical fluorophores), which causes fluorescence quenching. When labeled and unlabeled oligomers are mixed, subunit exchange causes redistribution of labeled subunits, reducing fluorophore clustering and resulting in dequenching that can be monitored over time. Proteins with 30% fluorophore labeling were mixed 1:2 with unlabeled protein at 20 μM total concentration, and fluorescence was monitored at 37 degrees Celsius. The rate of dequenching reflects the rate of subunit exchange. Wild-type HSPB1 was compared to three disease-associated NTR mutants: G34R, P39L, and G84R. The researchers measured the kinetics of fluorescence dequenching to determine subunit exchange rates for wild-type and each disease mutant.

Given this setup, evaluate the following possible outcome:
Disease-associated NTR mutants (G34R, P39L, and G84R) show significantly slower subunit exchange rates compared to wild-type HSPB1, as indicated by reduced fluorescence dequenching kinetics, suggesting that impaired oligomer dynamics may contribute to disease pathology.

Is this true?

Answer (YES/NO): NO